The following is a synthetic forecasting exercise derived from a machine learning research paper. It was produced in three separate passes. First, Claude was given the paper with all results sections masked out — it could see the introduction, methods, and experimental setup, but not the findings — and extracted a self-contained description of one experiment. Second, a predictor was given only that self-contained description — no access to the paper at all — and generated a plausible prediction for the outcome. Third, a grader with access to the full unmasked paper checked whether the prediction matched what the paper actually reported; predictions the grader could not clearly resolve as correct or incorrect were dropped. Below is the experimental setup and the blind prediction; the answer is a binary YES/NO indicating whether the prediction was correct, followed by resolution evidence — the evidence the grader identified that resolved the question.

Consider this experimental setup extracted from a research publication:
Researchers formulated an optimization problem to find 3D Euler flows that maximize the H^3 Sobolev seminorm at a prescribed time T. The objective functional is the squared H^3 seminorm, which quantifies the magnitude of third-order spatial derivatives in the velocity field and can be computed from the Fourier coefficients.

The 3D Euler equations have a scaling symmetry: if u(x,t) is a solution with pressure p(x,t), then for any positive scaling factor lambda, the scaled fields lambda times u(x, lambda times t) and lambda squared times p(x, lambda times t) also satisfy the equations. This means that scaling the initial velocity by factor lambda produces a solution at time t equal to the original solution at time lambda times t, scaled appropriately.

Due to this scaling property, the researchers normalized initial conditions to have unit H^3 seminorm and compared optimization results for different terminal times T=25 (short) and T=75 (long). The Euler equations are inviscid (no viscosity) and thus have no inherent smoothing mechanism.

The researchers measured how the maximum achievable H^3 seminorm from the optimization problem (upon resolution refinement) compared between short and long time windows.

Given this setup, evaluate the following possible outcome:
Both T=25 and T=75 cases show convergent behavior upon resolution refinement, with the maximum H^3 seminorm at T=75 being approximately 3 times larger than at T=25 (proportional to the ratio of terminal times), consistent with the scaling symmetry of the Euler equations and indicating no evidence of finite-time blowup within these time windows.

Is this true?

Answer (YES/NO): NO